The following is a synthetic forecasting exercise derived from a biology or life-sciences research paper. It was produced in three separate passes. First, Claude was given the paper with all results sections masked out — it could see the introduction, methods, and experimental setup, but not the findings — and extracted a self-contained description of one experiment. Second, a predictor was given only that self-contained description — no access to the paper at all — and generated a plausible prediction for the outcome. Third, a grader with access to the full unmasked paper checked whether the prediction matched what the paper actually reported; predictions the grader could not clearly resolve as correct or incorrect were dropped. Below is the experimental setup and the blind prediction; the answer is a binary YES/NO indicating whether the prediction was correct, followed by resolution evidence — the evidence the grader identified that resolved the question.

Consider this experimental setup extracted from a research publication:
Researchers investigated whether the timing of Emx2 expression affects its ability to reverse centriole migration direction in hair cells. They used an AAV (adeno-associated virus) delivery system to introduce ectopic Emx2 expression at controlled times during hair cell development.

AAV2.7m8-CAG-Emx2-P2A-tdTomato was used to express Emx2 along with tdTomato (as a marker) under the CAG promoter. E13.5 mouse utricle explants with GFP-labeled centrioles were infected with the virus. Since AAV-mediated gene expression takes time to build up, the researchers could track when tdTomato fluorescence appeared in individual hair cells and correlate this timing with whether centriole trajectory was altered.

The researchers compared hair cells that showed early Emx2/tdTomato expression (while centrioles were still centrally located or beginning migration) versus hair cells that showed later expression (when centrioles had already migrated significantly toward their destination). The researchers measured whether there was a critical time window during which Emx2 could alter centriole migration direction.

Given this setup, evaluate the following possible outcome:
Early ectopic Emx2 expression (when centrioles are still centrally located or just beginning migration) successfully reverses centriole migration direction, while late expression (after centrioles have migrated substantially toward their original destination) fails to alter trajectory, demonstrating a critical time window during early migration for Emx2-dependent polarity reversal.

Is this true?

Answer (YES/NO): NO